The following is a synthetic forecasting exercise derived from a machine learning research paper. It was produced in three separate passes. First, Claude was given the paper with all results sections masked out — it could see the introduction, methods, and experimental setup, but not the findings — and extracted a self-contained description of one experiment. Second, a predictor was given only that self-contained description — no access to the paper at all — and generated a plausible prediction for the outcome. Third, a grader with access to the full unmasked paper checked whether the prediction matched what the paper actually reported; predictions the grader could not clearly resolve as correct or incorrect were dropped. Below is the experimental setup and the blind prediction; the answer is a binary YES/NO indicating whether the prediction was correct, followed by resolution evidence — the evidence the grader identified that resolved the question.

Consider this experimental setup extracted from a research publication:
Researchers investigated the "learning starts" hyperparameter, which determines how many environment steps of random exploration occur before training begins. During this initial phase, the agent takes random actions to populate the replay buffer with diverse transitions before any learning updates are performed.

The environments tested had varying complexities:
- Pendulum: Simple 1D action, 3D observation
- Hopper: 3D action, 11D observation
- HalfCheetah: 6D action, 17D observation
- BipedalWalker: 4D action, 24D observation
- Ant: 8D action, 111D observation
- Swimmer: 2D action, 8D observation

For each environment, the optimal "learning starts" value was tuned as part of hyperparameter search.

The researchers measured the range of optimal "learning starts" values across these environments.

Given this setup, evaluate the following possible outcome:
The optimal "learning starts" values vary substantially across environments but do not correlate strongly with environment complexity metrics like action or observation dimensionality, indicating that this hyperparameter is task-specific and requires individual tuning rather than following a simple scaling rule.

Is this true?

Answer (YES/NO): YES